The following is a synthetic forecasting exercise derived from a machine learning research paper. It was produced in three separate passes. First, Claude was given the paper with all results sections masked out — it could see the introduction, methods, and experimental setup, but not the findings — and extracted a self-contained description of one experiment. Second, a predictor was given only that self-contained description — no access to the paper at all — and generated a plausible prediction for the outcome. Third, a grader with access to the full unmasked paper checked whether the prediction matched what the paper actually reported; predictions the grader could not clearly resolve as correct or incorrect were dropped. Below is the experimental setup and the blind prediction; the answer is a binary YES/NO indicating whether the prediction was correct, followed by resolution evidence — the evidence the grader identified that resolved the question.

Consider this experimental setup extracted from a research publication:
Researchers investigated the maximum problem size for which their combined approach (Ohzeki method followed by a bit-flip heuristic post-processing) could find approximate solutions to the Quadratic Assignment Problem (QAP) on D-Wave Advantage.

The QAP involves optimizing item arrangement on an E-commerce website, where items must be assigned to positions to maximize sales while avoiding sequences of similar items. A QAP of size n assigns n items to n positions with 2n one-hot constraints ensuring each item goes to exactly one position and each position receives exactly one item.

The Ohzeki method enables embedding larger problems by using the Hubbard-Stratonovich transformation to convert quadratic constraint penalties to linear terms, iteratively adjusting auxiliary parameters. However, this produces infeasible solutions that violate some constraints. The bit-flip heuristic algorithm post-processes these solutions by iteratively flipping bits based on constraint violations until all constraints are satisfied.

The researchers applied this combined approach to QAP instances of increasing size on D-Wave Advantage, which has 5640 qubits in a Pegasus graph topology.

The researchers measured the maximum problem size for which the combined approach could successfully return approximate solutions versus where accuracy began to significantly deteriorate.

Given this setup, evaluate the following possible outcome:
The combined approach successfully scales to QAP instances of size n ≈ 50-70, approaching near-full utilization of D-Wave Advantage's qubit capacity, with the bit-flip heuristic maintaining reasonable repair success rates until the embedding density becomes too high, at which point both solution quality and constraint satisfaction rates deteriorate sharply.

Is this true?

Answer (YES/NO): NO